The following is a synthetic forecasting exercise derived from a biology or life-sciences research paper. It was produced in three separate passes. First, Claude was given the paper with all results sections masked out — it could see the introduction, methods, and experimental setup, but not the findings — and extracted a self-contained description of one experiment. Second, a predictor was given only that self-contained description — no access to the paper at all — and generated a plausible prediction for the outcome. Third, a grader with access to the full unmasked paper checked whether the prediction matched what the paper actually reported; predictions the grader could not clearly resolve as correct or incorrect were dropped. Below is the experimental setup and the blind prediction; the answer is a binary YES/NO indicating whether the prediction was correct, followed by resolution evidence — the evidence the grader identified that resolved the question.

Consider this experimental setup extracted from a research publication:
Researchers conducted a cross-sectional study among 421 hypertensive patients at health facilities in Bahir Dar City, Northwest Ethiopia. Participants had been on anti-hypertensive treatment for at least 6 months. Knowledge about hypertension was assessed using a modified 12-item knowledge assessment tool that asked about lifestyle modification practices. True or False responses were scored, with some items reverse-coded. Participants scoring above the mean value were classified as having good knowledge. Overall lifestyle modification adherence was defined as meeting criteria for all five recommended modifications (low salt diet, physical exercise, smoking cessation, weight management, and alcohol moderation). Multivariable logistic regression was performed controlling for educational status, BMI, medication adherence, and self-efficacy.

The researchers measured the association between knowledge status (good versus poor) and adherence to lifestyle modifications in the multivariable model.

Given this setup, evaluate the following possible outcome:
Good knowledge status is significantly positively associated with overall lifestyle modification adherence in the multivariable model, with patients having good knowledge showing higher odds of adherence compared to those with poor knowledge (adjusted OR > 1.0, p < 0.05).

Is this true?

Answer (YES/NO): YES